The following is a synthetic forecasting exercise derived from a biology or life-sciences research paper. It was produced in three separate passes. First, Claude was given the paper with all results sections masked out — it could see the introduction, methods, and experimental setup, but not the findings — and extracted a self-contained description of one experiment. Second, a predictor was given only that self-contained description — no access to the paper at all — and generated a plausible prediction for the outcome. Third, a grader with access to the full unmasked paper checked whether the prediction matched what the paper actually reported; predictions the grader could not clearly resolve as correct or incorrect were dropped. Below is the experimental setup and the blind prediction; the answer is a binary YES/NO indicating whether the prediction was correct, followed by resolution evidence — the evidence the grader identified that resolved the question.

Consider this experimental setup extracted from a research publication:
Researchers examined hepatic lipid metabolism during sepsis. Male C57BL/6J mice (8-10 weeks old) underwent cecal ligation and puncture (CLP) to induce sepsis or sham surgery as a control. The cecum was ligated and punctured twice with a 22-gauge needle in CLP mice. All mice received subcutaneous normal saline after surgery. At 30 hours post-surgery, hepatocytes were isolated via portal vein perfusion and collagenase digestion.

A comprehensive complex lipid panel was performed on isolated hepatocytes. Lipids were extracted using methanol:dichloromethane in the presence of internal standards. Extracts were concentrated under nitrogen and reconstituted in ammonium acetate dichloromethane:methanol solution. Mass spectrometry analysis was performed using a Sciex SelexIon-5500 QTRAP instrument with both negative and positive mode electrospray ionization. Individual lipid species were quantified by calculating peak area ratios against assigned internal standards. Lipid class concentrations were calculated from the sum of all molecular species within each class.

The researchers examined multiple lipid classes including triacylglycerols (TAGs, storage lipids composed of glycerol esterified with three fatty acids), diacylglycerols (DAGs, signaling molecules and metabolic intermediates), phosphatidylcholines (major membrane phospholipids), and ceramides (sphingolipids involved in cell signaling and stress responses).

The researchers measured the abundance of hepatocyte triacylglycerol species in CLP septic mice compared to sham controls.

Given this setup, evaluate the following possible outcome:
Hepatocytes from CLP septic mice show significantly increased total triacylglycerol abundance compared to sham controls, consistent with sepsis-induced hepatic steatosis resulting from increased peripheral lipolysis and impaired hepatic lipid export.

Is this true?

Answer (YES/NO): YES